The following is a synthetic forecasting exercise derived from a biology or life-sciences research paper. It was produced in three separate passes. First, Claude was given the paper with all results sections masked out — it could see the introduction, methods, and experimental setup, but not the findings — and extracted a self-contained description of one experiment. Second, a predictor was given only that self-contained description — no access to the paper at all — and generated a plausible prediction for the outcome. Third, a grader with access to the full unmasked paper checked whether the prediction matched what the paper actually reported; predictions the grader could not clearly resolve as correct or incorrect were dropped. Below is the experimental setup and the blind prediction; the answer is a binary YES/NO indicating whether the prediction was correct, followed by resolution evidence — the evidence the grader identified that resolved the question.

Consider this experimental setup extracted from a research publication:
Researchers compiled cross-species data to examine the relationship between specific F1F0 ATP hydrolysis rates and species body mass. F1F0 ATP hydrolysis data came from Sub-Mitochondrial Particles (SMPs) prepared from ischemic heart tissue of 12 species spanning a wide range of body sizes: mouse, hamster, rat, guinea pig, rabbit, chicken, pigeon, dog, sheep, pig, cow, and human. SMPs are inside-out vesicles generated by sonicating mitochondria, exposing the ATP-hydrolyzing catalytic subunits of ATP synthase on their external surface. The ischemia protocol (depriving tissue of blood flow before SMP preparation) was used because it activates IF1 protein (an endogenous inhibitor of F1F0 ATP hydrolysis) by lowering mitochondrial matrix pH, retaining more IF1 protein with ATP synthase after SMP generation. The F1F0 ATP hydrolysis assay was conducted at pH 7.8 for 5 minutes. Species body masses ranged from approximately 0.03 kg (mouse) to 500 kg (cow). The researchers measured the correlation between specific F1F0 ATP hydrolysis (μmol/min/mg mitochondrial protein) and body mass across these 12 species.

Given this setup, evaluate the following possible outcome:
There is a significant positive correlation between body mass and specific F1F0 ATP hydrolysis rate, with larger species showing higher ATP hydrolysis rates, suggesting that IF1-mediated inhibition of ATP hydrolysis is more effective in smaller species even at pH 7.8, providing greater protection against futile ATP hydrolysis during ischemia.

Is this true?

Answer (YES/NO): NO